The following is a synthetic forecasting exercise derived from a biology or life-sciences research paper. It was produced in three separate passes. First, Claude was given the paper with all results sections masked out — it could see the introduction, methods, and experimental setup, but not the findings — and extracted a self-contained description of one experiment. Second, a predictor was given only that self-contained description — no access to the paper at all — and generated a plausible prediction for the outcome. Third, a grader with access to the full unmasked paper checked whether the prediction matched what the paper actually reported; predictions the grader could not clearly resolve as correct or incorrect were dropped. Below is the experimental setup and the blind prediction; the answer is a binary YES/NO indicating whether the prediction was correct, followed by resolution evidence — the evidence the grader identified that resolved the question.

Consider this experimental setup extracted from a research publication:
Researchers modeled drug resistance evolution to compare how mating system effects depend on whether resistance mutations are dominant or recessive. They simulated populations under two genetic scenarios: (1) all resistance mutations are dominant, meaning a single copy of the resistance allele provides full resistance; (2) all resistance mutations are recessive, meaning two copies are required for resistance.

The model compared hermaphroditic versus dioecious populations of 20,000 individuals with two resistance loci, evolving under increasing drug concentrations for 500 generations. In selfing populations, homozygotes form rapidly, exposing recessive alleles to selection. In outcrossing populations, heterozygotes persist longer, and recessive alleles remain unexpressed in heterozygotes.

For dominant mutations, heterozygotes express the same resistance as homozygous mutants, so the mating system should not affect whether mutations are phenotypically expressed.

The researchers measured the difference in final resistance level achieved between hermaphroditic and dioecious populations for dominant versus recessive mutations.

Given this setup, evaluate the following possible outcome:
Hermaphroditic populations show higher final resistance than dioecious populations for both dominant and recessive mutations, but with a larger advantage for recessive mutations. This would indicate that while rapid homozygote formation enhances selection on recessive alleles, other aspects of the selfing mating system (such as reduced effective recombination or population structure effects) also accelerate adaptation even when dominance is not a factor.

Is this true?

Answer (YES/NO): NO